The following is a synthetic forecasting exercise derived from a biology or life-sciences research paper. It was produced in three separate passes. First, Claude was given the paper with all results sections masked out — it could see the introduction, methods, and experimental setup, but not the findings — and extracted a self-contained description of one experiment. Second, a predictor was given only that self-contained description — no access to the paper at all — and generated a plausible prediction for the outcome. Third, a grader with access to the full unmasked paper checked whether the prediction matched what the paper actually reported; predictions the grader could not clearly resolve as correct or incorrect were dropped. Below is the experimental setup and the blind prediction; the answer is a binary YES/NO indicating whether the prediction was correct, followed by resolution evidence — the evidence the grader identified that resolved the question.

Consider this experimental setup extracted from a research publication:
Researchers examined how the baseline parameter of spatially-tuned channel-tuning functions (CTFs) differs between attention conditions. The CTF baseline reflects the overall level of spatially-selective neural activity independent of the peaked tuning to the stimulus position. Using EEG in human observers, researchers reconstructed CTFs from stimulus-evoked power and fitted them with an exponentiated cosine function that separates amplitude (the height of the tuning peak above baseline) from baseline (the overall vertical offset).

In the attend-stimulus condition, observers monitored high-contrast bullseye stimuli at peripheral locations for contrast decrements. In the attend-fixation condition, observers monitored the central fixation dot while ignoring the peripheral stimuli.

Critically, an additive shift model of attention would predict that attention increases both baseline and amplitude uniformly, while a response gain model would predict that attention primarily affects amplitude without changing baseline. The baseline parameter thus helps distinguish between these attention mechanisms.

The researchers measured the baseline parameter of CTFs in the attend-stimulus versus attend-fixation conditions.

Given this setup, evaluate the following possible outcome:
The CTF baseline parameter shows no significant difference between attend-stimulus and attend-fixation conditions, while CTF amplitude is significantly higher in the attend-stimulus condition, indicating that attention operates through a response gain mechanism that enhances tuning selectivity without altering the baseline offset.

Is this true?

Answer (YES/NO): YES